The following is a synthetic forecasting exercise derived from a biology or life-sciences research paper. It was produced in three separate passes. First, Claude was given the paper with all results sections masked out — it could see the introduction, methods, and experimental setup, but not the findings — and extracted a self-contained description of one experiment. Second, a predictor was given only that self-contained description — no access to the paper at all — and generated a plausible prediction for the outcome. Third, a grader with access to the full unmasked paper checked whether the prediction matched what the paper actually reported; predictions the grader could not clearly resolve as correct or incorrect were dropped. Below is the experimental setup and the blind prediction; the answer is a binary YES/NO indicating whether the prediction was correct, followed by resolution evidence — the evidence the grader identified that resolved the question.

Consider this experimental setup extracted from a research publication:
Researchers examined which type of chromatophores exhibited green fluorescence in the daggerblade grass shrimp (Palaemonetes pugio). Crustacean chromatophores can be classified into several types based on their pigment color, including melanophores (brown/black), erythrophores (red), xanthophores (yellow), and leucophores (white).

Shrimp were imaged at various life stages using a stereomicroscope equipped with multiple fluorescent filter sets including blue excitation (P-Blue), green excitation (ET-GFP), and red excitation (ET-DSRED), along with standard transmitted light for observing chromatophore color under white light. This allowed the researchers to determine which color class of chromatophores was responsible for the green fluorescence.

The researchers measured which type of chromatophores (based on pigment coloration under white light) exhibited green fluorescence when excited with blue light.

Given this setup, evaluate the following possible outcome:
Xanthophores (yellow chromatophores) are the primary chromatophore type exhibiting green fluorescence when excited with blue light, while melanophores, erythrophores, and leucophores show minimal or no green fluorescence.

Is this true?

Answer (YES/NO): NO